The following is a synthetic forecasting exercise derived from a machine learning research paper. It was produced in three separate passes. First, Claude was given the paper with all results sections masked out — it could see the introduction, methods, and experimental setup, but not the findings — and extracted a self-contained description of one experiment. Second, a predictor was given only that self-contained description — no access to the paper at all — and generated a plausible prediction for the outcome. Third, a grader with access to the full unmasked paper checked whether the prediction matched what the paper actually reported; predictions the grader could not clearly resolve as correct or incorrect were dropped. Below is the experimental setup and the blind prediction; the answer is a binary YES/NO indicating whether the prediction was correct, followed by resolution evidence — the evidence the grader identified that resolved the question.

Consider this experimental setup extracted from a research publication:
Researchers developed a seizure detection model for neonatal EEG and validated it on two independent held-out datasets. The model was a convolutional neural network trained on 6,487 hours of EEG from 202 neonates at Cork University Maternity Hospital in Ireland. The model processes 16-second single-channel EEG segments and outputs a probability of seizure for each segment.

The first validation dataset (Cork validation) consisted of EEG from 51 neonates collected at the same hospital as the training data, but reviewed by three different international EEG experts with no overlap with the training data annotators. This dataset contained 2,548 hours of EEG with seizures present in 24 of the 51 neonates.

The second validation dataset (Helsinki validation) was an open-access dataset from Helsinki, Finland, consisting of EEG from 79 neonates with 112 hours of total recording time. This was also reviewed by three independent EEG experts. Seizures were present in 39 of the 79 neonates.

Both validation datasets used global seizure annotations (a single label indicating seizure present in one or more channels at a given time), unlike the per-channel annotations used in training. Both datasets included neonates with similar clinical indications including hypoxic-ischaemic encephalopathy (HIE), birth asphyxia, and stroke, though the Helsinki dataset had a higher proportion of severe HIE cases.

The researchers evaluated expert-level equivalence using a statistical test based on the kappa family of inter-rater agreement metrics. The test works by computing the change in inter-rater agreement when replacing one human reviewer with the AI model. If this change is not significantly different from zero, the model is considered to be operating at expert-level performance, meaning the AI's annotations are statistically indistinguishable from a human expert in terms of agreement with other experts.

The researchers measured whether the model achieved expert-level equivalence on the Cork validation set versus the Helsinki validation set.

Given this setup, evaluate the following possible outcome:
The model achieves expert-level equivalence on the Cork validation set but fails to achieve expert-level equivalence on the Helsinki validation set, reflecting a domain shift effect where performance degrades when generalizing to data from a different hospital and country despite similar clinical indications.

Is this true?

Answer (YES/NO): NO